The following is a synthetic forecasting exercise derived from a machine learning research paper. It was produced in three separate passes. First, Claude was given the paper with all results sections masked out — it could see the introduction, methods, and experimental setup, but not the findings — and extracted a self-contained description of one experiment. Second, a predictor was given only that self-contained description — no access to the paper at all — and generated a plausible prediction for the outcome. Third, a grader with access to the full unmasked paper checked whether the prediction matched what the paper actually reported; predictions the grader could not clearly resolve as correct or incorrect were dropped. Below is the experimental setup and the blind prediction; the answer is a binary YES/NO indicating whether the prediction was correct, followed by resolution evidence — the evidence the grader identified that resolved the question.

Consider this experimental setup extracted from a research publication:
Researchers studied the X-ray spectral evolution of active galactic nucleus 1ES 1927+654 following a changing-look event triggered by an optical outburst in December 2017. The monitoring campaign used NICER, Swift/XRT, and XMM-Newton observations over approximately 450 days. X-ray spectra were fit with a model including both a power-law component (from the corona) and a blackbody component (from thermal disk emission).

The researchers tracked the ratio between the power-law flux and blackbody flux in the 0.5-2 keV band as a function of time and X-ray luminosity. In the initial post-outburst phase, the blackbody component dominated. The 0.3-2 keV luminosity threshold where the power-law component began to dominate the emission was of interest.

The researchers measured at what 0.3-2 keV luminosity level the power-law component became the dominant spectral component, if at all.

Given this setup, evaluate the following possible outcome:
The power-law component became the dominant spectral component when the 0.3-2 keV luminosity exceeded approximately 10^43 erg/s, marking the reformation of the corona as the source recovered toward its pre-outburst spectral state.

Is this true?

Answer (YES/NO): NO